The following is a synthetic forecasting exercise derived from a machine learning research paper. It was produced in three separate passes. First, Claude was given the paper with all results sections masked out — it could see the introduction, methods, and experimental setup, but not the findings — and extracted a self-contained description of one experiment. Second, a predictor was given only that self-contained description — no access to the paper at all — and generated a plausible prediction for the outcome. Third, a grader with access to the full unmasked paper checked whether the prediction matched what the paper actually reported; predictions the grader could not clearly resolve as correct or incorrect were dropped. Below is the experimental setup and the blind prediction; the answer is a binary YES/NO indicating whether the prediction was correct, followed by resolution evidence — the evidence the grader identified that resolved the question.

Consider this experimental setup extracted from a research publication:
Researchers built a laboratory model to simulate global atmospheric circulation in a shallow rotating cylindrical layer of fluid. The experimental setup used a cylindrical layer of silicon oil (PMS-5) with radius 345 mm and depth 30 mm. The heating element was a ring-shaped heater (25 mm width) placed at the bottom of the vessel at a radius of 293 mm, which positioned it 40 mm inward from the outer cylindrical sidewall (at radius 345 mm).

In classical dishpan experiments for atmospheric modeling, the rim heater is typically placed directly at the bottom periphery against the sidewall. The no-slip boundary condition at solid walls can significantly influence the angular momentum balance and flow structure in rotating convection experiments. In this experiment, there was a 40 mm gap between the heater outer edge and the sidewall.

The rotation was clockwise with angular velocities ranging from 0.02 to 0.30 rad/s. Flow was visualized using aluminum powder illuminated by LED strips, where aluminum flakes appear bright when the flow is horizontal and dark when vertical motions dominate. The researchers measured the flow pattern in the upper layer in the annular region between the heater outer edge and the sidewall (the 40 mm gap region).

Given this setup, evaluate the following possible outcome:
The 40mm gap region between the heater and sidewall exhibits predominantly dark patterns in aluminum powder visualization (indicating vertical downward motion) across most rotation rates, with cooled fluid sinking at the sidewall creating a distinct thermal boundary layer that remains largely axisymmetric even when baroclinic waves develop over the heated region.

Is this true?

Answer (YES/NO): NO